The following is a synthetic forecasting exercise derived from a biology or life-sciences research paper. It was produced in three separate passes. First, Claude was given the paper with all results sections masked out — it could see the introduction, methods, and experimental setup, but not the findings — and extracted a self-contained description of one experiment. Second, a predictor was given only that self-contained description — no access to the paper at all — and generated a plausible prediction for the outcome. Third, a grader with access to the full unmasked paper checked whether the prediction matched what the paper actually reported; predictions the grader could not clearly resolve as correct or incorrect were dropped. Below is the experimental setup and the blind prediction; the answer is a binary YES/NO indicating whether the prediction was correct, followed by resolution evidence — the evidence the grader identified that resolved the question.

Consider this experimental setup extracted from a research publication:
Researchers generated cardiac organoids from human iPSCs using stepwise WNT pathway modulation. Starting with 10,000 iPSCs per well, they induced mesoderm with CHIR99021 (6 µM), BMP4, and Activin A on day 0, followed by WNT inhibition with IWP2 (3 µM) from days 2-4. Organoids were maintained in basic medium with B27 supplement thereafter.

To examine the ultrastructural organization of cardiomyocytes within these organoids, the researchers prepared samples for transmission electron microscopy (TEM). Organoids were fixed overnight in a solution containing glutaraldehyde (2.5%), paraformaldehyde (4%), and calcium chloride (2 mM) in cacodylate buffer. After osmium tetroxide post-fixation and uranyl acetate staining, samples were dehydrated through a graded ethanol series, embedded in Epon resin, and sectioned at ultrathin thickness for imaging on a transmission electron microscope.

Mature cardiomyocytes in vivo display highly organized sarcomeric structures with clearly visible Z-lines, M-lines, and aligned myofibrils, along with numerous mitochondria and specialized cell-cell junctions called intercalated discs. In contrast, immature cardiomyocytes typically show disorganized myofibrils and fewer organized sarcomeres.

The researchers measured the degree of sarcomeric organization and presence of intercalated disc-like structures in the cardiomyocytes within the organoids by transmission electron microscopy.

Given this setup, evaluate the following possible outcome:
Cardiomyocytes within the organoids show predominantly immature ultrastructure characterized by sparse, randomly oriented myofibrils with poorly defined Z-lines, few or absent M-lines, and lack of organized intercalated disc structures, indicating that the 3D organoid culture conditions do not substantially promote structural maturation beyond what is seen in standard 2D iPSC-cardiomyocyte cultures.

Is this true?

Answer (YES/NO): NO